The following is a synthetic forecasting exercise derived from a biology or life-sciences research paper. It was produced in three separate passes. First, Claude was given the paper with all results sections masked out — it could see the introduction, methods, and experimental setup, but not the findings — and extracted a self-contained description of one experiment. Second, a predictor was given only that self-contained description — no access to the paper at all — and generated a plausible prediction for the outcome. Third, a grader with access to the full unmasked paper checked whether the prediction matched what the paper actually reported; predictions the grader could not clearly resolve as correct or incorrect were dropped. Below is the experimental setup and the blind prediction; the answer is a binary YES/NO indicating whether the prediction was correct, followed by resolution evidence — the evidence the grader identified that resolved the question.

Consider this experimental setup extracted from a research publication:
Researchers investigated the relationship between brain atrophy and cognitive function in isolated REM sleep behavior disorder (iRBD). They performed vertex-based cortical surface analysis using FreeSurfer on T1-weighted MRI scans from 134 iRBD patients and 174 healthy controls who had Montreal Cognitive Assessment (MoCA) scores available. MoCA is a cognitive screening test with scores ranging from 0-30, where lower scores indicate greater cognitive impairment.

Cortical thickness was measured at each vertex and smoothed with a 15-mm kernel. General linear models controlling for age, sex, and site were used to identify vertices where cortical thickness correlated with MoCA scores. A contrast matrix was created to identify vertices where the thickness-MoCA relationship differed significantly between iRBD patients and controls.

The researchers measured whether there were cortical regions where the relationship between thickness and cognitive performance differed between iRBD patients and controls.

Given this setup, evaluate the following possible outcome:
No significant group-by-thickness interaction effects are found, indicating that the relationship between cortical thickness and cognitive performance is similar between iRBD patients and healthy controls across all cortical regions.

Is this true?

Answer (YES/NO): YES